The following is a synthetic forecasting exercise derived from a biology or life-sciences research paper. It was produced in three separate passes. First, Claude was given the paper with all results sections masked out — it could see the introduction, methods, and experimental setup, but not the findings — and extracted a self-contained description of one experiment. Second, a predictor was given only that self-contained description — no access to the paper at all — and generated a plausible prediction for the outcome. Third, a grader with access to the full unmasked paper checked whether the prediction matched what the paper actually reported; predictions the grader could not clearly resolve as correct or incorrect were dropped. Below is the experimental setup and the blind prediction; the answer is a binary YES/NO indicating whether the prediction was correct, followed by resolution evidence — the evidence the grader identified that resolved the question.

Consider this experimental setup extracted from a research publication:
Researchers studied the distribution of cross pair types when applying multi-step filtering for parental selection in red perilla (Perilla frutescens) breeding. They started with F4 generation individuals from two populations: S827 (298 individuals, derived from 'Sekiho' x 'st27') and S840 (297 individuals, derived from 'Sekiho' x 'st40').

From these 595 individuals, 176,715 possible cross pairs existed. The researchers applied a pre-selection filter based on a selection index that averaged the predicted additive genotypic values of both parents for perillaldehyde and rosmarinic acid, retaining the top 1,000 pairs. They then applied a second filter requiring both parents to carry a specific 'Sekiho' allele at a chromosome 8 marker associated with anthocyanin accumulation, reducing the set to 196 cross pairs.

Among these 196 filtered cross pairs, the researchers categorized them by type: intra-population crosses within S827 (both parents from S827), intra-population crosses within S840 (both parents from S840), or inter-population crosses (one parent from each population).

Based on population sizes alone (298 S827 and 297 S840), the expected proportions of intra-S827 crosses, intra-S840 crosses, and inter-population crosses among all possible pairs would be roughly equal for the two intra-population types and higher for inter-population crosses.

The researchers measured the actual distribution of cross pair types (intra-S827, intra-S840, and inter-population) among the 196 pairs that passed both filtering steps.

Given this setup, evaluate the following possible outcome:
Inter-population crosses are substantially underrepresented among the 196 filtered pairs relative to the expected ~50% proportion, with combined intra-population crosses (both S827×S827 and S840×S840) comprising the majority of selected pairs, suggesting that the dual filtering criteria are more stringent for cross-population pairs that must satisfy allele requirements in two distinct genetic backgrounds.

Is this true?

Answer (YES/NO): YES